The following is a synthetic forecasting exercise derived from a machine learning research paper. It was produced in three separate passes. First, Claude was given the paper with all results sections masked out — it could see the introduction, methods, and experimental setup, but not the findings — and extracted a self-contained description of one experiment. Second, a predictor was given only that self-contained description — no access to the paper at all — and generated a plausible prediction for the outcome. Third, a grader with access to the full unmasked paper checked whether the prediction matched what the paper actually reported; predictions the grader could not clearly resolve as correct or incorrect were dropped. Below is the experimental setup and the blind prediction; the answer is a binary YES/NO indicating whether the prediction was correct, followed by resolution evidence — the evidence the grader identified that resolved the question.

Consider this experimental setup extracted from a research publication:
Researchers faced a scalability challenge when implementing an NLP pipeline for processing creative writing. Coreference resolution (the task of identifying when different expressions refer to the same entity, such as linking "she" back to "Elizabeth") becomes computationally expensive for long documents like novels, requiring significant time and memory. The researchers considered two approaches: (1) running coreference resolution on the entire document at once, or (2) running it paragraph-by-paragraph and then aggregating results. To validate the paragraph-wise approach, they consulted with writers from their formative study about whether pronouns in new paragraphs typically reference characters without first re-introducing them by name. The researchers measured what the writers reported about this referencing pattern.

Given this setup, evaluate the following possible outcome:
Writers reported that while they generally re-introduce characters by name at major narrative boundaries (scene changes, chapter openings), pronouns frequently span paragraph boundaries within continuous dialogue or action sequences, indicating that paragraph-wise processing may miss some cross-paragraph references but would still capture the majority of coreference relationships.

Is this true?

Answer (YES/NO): NO